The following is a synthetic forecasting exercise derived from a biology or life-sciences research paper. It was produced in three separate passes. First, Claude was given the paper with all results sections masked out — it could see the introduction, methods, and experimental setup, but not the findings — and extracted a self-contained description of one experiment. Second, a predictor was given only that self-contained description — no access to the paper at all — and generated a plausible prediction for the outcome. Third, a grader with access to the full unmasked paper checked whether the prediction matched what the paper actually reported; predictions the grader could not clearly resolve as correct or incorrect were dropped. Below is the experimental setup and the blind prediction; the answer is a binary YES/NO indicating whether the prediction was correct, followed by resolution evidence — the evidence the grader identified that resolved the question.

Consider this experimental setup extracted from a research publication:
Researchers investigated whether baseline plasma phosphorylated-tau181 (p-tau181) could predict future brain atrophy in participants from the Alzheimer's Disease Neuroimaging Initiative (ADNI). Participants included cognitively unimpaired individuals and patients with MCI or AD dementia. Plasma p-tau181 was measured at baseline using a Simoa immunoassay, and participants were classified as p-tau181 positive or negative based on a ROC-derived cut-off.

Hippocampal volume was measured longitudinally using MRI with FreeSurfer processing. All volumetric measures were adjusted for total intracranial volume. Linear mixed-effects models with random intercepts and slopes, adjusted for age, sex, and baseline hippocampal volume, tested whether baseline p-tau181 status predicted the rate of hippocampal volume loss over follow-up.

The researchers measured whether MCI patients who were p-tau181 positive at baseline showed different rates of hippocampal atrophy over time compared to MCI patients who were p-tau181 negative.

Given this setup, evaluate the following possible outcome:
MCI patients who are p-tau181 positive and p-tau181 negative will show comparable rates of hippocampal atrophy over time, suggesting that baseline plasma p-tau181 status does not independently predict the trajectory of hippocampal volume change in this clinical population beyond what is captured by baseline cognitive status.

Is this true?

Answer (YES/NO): NO